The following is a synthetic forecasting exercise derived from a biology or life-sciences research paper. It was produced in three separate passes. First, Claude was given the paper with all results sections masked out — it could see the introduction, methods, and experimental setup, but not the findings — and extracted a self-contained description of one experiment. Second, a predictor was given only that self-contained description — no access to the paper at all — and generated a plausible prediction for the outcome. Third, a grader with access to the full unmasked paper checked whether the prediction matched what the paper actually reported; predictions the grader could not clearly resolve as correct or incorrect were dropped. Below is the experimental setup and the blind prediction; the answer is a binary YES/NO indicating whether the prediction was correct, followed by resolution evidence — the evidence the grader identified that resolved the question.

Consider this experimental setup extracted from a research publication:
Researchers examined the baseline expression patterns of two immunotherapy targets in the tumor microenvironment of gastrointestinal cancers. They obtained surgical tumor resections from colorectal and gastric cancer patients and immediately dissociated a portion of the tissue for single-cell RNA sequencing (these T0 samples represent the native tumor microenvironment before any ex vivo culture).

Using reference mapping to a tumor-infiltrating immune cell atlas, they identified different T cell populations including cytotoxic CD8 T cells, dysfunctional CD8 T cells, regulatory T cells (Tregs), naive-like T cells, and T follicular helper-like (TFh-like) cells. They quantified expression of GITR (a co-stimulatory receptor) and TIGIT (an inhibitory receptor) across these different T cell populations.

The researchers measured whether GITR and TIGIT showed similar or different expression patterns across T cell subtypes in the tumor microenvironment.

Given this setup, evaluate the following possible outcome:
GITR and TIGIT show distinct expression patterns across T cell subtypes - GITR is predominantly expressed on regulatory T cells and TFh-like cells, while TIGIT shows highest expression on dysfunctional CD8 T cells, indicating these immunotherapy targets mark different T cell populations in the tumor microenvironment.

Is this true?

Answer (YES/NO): NO